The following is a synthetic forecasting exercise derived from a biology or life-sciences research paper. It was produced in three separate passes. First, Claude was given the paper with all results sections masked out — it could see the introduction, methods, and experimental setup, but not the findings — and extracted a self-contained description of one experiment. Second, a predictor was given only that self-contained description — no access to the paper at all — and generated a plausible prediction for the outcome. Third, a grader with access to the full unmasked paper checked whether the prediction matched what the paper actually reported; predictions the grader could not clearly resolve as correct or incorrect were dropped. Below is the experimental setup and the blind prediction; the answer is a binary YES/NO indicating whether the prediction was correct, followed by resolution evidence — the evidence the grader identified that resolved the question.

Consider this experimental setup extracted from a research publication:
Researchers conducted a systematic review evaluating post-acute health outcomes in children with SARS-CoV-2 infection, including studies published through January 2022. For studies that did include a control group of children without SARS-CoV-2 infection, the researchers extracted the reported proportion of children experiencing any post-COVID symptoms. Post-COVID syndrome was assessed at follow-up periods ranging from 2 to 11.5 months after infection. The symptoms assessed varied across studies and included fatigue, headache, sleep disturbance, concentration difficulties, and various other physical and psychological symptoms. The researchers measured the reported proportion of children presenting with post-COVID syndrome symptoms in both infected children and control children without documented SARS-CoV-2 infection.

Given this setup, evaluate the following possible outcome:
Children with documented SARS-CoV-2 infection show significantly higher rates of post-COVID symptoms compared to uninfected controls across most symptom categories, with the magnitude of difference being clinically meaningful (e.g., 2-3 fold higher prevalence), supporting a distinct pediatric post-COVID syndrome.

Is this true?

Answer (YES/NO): NO